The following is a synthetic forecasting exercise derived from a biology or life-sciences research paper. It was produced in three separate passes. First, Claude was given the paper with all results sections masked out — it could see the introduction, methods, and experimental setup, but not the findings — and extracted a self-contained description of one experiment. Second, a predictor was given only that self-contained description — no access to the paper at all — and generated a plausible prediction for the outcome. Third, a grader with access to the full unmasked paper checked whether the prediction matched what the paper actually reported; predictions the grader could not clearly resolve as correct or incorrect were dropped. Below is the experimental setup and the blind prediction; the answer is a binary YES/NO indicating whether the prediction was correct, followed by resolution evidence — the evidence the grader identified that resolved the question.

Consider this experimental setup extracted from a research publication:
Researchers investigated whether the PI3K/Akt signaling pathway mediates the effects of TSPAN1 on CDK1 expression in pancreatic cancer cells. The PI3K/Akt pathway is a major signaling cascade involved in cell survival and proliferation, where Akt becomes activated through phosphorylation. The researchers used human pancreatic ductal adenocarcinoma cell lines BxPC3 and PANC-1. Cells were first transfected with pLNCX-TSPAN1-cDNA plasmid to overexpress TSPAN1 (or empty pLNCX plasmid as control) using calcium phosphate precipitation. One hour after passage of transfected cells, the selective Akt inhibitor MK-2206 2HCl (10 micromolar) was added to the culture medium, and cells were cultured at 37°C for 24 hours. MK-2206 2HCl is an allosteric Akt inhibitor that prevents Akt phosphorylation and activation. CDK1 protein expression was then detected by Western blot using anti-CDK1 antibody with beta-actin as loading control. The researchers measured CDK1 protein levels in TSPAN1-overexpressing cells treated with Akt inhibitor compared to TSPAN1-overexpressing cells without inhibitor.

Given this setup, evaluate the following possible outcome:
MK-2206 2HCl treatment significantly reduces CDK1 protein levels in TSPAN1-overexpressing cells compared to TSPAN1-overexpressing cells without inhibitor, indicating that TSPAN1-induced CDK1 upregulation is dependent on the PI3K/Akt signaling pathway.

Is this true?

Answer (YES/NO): YES